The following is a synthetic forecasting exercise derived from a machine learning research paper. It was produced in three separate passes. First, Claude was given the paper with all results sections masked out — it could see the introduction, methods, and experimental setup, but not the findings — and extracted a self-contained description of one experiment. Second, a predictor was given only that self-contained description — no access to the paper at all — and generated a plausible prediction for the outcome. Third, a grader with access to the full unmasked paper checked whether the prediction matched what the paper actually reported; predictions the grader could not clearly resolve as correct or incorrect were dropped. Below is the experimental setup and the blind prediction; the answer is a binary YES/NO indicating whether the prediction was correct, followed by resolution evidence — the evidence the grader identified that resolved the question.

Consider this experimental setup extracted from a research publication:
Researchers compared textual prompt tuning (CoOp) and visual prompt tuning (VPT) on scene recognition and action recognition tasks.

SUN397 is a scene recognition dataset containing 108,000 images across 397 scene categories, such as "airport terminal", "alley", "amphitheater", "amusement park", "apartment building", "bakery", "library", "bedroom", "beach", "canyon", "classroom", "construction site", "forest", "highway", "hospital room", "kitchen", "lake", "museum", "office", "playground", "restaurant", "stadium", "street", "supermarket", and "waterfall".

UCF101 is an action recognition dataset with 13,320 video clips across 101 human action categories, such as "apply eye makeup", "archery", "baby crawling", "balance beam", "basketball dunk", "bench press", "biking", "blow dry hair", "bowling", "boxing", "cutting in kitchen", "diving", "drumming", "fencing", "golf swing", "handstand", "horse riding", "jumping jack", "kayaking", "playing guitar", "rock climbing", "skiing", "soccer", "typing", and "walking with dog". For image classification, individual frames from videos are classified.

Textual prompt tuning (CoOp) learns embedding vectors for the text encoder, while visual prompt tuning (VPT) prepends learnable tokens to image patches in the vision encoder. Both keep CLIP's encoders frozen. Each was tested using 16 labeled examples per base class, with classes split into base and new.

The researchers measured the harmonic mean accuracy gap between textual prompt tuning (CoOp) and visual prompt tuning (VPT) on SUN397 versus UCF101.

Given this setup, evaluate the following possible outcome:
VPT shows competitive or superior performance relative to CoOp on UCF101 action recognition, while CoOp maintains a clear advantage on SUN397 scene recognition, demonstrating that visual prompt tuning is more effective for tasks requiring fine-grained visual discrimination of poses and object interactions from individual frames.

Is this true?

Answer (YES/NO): NO